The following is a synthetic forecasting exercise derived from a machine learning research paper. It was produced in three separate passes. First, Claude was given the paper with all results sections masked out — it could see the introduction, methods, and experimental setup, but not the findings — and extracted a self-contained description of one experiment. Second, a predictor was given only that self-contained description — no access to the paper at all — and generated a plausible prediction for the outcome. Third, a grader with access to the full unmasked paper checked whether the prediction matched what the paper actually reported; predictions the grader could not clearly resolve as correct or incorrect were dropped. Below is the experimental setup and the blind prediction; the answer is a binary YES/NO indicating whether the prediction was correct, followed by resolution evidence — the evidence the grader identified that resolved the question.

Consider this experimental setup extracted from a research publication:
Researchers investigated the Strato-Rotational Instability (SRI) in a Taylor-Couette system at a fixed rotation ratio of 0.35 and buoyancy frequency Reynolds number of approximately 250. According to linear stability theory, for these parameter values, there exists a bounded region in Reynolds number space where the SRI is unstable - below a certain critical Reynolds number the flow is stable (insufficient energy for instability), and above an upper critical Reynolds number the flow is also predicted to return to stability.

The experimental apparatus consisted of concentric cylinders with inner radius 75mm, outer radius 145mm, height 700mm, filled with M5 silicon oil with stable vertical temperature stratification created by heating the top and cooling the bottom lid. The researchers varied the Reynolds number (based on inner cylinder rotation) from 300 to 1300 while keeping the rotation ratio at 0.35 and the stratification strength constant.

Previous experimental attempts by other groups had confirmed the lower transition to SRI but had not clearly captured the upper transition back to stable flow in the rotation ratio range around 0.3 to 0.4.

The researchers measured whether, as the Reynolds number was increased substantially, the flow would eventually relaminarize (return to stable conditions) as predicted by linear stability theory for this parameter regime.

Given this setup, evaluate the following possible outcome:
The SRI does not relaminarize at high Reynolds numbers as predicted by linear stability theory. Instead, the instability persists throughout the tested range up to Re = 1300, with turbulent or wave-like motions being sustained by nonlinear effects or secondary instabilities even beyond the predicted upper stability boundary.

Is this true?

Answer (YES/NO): NO